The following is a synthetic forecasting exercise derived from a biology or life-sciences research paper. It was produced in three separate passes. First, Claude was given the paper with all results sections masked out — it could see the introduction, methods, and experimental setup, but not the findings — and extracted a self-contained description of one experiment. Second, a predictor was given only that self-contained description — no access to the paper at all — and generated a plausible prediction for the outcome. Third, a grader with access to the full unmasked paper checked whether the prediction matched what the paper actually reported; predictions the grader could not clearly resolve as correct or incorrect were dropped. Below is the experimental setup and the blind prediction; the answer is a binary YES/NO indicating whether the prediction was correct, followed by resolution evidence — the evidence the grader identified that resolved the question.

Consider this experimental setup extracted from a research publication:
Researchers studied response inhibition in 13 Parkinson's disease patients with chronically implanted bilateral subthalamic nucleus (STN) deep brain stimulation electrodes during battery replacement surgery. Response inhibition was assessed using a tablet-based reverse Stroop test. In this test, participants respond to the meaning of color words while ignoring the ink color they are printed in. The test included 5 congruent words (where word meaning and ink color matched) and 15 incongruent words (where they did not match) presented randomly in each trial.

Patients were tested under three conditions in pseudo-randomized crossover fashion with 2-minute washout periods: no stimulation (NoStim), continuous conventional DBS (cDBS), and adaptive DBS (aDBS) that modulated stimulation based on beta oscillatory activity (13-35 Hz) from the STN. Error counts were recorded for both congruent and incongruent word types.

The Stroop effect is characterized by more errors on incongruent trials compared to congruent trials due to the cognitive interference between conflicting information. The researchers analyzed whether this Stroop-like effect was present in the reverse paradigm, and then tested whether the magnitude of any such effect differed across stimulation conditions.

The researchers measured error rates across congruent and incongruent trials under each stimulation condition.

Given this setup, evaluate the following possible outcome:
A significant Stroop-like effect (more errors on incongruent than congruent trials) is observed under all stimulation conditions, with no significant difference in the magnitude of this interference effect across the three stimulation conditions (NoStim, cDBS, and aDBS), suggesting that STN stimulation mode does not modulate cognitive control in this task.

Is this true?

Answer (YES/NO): YES